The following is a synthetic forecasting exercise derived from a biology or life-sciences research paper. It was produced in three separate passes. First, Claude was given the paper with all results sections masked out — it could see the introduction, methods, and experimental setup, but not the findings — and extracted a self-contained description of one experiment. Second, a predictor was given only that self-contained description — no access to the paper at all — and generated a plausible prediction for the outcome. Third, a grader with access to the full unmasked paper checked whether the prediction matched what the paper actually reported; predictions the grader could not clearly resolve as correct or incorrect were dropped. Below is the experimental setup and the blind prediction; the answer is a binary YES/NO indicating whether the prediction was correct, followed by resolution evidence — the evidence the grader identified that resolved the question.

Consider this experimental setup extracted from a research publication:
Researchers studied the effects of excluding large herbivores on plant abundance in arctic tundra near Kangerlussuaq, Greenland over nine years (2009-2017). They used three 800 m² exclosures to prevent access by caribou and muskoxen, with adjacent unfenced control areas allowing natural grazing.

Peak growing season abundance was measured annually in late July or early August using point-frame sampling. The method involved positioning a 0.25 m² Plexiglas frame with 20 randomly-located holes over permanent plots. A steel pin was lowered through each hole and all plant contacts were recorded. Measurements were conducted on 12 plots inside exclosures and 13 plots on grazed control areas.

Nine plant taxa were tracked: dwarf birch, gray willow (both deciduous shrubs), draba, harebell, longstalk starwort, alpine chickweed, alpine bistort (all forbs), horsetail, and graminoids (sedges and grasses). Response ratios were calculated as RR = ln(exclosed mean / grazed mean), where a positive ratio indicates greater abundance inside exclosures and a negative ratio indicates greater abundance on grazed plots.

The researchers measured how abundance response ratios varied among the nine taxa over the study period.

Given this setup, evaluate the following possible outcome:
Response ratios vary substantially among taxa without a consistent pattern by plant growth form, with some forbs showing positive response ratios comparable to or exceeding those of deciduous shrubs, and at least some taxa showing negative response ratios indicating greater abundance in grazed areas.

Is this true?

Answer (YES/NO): NO